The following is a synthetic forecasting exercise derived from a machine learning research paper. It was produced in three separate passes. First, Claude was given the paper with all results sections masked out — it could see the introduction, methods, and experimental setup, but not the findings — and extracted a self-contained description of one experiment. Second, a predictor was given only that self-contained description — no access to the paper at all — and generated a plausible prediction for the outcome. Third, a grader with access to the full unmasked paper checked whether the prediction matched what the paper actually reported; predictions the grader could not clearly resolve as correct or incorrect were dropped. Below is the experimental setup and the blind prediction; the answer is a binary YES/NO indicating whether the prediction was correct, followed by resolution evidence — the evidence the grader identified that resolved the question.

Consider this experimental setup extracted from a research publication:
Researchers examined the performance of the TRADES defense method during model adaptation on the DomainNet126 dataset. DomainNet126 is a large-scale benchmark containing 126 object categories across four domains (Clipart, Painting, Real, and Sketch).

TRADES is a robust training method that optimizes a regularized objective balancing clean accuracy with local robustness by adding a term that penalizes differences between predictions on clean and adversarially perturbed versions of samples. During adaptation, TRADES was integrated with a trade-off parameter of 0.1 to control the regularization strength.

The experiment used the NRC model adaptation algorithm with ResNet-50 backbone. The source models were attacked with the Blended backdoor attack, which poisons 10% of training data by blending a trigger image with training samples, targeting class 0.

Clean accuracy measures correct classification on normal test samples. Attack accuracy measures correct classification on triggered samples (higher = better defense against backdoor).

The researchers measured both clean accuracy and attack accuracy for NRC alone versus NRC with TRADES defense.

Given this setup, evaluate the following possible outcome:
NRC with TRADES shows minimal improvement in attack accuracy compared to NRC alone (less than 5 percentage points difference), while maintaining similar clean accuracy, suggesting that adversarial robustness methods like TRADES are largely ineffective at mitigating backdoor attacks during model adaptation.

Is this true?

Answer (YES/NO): NO